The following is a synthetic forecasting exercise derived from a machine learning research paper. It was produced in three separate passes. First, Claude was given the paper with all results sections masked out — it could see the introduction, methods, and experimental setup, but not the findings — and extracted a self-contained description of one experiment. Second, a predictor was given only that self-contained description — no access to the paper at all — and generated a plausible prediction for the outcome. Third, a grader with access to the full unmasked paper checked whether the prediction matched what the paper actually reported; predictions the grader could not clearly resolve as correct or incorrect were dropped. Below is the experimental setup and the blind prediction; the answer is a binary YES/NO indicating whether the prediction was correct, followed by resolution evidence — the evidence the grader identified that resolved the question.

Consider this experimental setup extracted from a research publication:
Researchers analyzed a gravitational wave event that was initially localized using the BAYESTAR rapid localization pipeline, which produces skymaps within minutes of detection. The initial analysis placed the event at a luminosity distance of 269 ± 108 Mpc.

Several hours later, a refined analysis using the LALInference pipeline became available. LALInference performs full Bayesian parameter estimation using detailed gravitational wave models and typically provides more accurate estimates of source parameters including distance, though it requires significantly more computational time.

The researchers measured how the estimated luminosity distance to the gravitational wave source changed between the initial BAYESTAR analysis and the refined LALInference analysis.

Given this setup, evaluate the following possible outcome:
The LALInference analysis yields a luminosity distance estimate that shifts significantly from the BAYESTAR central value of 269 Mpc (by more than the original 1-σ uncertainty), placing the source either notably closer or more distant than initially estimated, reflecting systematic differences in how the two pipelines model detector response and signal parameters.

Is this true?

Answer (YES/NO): NO